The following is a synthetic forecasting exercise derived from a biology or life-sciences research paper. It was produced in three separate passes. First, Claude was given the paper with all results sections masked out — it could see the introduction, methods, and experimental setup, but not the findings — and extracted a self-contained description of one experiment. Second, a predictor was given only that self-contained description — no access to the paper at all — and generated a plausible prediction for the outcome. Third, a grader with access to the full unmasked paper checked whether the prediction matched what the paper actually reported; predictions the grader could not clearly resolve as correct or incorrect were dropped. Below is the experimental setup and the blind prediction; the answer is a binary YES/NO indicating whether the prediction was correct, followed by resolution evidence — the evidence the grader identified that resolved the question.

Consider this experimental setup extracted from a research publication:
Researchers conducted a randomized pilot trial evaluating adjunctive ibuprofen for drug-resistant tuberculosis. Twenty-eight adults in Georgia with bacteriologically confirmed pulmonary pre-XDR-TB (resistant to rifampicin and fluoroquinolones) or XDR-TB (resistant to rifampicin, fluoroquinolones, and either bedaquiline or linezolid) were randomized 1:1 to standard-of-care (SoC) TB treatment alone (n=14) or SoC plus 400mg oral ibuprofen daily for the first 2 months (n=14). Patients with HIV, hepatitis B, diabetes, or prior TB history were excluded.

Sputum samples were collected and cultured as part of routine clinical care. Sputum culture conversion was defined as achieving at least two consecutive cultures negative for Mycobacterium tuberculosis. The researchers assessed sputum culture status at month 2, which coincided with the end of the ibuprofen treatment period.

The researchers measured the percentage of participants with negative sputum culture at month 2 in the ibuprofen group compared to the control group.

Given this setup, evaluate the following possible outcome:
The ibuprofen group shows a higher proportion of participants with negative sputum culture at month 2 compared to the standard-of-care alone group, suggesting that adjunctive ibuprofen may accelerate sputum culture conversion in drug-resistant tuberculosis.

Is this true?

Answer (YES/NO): NO